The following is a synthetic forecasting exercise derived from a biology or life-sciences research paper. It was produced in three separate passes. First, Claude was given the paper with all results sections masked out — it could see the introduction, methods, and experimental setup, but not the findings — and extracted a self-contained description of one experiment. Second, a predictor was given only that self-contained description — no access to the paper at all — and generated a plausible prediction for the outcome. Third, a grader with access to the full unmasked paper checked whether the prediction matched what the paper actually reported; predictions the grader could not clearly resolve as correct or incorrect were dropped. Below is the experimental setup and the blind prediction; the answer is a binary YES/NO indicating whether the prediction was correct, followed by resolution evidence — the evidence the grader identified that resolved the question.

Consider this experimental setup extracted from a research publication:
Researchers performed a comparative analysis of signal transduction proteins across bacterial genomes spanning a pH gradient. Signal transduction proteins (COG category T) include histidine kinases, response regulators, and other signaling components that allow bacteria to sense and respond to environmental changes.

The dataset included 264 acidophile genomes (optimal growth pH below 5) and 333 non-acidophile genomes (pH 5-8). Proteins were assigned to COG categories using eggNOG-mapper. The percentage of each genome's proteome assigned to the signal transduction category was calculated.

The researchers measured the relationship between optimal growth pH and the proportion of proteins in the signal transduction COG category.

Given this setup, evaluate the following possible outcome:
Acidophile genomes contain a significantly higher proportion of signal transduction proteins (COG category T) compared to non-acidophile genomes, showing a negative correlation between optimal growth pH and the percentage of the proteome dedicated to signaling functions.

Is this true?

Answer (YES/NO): NO